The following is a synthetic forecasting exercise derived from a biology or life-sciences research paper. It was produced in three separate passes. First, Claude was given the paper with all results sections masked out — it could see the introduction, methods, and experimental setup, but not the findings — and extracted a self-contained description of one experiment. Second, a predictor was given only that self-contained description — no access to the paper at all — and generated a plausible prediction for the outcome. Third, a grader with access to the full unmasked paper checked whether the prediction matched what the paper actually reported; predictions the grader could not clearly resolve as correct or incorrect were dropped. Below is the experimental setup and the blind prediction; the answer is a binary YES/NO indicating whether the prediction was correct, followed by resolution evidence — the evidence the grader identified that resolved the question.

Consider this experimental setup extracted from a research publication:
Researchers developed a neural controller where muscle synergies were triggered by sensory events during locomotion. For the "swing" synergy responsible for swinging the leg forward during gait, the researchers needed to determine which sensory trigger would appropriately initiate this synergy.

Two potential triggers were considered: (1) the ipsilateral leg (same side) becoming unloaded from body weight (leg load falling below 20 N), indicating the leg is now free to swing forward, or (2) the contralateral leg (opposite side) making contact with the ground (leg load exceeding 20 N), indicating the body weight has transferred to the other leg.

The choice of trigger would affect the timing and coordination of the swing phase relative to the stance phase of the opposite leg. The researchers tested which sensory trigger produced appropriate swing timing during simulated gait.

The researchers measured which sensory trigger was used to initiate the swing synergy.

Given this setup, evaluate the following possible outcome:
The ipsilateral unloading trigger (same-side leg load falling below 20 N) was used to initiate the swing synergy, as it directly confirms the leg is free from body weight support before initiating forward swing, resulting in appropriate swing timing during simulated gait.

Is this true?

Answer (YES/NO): YES